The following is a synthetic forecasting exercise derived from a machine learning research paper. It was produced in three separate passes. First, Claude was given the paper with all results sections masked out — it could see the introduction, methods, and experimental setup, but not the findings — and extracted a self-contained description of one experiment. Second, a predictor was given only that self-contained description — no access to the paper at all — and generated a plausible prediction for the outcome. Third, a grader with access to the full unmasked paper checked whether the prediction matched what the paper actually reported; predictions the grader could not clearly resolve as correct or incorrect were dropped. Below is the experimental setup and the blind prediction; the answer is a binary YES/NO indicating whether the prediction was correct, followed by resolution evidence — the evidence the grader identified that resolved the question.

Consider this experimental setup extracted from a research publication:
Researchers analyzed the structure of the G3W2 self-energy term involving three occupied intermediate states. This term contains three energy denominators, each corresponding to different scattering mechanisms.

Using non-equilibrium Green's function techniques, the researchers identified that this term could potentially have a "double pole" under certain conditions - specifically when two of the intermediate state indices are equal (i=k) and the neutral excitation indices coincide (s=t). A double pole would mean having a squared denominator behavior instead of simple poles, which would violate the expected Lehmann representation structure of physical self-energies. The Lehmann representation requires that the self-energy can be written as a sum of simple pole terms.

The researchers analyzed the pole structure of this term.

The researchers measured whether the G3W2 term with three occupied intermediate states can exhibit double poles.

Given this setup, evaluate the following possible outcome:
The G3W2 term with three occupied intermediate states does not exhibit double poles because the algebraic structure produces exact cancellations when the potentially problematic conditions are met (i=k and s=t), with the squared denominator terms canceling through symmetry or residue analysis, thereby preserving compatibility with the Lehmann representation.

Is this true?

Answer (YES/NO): NO